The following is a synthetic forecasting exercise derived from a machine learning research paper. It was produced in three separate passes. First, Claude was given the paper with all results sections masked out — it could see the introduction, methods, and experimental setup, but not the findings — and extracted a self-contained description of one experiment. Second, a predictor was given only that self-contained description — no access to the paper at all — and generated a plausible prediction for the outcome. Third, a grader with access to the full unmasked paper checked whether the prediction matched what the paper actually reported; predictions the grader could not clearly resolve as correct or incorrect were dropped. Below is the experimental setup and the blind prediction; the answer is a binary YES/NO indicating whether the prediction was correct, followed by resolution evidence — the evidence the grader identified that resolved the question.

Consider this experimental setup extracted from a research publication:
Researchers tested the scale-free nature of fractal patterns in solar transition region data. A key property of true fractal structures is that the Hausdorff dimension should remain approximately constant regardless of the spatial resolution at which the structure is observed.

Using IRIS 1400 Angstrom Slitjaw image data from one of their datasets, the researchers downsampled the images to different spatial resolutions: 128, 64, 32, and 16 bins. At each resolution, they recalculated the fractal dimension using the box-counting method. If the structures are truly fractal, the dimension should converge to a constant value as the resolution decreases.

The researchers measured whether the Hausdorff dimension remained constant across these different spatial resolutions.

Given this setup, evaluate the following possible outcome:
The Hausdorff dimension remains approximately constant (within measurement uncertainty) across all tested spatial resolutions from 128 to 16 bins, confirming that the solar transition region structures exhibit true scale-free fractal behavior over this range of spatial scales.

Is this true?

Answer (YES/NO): YES